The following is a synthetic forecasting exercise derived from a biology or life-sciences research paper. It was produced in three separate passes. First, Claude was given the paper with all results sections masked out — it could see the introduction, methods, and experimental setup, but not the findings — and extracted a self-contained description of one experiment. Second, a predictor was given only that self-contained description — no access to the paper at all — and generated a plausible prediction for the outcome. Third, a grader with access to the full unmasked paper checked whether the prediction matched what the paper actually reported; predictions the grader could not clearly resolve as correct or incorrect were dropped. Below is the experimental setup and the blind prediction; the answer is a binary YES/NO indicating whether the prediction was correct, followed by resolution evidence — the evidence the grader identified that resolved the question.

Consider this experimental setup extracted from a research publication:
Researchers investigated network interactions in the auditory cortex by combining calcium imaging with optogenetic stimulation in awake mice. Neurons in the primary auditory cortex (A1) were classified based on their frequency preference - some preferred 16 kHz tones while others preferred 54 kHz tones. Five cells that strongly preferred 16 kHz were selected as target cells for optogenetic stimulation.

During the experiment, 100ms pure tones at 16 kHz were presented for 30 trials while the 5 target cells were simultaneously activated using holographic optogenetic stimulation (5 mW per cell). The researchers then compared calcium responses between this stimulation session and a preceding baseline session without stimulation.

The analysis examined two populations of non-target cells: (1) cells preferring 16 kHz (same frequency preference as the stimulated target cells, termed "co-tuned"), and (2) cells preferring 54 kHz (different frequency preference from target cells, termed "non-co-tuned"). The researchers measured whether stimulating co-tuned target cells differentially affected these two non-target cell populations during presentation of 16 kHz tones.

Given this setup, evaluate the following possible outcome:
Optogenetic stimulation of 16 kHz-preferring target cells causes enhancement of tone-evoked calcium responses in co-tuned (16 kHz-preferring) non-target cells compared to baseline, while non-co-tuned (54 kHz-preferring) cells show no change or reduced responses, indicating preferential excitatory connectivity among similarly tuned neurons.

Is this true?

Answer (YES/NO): NO